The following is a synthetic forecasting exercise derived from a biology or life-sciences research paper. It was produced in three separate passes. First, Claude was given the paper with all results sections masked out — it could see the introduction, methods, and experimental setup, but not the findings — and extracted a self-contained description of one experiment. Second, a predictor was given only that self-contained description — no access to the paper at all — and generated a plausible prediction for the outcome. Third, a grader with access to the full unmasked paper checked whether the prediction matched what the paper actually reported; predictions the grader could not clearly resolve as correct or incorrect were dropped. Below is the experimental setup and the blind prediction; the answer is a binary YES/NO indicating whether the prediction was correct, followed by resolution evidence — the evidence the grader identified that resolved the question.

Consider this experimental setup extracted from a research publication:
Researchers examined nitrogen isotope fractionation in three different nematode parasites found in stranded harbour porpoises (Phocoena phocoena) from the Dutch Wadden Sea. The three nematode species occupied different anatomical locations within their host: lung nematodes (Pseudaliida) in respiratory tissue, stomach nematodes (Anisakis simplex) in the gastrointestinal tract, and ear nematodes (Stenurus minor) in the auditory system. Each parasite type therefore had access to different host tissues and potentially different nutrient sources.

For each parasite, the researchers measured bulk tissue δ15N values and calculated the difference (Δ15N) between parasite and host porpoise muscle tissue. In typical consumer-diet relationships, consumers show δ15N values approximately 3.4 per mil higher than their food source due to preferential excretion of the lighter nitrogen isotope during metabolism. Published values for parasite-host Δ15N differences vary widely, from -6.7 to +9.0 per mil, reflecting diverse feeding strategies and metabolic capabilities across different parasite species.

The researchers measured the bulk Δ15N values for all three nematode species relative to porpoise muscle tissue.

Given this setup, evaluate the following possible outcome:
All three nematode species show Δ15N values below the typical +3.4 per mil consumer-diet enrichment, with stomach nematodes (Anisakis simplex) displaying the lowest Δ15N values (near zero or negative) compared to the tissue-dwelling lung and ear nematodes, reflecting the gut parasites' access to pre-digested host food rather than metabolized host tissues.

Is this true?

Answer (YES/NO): NO